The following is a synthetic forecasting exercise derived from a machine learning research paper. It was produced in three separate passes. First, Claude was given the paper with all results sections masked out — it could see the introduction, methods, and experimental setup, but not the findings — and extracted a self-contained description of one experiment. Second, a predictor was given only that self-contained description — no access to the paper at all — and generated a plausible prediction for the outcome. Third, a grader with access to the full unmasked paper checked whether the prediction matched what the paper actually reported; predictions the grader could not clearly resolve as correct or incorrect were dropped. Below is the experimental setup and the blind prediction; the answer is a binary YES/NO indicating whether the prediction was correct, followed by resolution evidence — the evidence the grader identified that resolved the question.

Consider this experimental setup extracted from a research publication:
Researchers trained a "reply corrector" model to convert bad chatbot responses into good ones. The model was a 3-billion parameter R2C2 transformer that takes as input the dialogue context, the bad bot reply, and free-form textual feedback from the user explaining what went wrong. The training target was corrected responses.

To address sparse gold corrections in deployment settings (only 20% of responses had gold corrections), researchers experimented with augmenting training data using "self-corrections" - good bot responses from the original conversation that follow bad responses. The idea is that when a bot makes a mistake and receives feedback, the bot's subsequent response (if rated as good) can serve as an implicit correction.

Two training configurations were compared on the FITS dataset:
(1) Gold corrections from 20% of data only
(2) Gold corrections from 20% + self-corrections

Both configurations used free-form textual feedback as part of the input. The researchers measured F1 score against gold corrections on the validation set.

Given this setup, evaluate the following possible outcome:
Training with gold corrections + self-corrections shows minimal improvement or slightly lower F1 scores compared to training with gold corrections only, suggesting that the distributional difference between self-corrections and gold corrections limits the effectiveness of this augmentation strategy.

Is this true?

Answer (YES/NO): NO